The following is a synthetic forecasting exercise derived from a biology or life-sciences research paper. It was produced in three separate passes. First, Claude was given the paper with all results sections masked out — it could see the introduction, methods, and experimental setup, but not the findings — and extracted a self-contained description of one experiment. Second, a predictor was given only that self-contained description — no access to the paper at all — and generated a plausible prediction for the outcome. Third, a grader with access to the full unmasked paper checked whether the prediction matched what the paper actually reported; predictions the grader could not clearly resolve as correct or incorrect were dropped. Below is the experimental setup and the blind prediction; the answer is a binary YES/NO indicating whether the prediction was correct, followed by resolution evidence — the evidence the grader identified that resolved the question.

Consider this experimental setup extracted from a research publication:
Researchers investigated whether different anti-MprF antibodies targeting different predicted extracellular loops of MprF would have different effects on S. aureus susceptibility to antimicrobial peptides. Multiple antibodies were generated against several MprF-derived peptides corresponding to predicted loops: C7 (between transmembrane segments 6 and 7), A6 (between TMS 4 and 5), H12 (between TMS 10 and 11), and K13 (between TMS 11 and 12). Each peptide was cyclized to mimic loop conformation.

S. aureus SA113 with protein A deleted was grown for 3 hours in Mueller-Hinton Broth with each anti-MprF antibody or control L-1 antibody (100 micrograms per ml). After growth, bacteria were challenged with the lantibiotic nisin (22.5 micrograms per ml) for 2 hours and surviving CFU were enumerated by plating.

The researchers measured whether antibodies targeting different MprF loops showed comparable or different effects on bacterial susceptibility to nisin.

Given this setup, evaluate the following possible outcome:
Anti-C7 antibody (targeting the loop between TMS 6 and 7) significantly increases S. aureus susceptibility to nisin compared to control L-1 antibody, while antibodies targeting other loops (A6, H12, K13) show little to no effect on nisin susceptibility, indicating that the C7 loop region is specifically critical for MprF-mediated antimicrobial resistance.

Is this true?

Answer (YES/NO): NO